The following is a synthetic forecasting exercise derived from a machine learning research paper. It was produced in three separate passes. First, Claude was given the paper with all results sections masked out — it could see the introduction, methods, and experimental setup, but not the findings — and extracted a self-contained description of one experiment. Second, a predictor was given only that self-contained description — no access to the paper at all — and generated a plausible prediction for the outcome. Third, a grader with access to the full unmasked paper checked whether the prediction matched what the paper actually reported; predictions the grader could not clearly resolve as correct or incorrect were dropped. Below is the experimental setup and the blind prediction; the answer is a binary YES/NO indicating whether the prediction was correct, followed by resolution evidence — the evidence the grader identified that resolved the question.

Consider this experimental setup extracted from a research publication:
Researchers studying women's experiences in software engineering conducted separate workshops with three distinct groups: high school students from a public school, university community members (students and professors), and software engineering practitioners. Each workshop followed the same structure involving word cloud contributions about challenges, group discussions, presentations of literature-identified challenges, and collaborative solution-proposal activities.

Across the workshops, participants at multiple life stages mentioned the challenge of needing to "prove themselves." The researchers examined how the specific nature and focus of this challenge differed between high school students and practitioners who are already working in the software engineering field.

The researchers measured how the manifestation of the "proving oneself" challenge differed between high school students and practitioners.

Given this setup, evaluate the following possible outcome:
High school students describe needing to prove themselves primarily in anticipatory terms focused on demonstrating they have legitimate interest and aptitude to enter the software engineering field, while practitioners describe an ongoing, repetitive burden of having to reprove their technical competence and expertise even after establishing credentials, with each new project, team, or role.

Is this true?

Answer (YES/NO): NO